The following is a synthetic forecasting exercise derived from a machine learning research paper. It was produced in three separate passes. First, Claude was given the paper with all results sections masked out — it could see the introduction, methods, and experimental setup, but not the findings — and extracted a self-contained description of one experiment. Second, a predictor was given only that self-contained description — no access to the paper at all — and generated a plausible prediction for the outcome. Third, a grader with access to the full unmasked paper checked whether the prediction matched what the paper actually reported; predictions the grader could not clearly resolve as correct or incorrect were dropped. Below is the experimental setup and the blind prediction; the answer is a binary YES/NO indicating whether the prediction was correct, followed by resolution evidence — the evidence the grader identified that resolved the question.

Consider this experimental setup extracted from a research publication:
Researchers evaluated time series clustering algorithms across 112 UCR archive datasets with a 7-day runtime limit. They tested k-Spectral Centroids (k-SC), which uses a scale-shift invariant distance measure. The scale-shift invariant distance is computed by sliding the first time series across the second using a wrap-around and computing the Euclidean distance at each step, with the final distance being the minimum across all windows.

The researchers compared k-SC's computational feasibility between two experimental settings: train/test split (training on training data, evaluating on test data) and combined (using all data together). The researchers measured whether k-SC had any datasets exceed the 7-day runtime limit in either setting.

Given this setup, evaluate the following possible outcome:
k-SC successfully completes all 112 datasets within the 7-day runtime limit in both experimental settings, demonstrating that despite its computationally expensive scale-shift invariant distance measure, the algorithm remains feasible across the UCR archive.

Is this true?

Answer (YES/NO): NO